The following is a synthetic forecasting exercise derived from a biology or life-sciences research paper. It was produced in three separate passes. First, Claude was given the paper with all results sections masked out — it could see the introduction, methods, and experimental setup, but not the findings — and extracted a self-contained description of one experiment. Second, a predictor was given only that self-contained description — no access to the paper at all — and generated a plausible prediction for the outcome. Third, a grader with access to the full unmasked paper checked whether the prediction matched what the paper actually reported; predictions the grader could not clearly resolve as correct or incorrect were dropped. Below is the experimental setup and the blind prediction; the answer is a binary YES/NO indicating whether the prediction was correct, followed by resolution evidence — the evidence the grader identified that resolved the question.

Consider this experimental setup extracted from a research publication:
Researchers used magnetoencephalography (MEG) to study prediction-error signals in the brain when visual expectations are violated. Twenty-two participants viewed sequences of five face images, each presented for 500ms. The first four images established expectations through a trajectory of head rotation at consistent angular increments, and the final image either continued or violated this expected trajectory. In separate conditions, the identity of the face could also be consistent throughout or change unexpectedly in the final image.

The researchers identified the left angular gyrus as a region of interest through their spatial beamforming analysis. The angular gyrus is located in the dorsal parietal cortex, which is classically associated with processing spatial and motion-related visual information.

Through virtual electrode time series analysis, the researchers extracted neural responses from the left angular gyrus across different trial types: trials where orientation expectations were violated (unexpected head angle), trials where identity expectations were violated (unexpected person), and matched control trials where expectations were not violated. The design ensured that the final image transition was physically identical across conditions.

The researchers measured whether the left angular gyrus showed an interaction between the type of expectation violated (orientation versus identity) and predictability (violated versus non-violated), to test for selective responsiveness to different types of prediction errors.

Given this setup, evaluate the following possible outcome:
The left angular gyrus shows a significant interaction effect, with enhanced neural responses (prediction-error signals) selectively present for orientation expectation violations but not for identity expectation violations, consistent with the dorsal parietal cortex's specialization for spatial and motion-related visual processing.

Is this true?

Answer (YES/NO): YES